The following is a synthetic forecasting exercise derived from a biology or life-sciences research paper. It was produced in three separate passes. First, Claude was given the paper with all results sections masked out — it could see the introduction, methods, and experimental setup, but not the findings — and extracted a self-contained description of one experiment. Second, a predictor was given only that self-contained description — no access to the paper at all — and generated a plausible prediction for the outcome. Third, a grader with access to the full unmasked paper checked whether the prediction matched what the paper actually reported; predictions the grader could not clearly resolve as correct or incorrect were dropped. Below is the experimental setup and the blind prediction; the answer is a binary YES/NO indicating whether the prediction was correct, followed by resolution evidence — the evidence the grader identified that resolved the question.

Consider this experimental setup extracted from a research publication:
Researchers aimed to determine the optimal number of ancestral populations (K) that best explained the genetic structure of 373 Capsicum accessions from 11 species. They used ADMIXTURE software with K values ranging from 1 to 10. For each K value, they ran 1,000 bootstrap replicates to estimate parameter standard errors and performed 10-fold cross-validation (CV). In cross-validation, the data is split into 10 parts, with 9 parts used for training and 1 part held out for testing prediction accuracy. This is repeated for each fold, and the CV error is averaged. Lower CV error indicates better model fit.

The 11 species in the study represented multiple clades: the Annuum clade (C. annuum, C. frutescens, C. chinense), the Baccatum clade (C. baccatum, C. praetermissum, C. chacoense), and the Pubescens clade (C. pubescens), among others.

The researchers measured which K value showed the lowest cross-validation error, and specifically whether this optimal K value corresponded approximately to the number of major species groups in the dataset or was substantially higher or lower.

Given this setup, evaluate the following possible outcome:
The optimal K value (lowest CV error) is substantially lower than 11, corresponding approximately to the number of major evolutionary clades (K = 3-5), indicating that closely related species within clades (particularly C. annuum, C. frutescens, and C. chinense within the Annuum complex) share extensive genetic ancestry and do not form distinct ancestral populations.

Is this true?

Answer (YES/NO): NO